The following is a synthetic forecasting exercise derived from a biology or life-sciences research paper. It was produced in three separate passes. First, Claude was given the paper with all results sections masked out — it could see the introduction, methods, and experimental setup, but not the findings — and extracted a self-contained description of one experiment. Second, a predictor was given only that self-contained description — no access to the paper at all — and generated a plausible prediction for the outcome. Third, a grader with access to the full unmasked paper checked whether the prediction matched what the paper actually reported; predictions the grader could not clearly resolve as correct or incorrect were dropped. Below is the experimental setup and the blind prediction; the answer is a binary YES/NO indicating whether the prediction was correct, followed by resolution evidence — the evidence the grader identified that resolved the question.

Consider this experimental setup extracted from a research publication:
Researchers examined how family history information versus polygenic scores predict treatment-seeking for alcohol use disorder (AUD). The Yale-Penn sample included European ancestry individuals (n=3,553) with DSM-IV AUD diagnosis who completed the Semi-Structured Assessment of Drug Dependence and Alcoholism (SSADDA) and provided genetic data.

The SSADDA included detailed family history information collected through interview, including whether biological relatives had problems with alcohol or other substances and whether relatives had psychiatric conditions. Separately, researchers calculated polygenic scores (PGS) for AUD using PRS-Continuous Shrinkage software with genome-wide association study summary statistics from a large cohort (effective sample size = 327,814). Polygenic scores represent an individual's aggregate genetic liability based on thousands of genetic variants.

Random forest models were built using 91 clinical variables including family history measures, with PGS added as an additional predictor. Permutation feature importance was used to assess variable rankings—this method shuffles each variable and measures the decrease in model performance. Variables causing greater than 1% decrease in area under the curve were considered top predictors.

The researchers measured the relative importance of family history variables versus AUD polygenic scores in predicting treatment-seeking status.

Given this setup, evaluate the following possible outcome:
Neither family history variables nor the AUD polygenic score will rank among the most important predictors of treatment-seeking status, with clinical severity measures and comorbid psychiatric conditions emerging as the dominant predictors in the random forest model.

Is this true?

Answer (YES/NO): NO